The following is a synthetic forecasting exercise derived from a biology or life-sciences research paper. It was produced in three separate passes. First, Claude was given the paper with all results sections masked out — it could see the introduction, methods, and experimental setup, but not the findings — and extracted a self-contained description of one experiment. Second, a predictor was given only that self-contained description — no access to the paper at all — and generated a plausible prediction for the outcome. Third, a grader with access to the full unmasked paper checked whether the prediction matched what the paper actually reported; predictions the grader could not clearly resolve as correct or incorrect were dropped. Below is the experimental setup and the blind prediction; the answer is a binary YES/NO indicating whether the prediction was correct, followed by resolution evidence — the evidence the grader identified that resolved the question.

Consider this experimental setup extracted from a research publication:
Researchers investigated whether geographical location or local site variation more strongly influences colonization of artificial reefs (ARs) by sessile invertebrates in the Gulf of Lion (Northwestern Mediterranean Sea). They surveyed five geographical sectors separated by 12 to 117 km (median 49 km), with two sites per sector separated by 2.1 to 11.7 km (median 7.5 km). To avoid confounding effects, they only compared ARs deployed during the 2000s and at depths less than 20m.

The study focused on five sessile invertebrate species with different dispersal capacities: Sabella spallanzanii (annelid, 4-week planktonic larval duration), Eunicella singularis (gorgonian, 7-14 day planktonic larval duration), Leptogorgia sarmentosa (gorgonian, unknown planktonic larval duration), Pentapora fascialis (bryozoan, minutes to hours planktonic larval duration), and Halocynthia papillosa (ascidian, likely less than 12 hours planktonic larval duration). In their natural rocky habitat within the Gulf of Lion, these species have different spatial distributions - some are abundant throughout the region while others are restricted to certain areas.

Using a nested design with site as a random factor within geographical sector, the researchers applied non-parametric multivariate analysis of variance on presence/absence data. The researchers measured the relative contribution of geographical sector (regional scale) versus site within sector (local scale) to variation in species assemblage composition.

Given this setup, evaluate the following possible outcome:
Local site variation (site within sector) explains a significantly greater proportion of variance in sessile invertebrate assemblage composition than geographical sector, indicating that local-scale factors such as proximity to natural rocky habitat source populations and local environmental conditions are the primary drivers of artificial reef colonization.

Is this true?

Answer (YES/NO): NO